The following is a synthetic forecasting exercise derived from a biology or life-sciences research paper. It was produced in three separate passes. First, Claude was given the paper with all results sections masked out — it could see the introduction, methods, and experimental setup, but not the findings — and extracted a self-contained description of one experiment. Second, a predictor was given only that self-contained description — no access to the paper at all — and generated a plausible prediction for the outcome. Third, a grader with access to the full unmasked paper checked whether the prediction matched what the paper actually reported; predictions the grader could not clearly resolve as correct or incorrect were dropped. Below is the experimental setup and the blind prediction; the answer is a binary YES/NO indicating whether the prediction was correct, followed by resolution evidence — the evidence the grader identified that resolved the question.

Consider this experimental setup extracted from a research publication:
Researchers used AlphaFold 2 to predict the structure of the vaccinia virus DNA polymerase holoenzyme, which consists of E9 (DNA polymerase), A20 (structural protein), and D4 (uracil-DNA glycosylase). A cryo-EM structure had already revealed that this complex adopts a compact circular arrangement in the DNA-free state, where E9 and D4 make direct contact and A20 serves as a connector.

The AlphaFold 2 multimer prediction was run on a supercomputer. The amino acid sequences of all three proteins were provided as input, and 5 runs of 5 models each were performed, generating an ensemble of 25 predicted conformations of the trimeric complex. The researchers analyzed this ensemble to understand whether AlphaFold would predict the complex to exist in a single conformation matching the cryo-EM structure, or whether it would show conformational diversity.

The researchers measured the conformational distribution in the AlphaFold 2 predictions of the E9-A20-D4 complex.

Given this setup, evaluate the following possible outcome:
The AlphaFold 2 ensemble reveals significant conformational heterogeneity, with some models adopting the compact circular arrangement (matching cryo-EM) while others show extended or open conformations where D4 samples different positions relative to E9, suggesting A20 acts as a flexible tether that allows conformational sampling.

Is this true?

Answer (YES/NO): YES